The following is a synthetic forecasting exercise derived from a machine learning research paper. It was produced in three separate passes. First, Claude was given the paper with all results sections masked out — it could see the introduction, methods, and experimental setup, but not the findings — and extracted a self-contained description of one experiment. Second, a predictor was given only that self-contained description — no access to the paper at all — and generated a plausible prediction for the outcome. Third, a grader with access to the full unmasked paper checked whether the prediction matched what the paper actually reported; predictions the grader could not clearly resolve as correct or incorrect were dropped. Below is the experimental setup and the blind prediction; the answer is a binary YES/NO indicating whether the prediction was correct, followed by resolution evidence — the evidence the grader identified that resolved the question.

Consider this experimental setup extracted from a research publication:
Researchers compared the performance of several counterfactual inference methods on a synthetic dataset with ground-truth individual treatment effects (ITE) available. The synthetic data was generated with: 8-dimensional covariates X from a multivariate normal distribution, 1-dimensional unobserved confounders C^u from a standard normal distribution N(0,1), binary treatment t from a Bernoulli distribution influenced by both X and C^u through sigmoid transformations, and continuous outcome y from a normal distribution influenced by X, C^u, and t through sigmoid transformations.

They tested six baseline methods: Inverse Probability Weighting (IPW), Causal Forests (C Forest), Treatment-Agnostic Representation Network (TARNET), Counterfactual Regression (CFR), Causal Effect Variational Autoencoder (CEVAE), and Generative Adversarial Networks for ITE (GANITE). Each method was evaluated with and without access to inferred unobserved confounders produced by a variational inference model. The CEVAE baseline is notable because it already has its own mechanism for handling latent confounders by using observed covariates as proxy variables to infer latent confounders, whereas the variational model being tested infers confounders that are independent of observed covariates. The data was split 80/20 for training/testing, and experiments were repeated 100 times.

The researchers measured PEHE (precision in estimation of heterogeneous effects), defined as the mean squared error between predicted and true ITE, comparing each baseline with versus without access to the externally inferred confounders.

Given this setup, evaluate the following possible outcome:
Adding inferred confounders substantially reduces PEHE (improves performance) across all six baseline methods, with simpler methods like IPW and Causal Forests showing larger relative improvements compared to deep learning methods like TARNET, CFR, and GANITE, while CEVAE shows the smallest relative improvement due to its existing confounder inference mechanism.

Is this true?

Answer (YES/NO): NO